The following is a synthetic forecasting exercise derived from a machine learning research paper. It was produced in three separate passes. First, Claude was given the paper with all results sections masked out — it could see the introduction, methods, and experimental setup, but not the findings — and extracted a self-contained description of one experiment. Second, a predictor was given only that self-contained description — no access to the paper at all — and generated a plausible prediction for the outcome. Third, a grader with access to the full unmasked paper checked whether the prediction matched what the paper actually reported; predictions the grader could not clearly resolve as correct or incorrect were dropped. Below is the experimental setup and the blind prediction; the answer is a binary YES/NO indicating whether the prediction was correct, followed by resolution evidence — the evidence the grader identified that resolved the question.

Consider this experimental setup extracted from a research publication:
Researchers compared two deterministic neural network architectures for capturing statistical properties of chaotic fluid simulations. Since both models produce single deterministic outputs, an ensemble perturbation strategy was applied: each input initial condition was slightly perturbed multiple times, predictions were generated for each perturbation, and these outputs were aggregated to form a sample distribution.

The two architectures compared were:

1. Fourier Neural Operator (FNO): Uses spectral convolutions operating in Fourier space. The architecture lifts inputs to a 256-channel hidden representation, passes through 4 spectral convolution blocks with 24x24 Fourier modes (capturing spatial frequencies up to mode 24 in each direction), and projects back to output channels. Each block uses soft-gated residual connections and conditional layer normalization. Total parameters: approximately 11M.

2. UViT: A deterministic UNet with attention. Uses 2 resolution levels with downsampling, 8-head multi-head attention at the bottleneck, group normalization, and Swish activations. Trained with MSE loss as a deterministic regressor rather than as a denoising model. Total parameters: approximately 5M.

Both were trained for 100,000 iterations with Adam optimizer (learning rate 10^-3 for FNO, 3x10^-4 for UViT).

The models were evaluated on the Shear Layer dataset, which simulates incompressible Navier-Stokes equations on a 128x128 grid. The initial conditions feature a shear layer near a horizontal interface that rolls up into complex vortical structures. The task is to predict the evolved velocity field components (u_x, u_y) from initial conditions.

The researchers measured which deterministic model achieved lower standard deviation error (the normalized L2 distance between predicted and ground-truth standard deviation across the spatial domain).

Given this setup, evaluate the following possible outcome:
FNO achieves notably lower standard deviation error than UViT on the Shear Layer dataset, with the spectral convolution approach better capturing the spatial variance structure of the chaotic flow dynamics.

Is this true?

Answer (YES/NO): YES